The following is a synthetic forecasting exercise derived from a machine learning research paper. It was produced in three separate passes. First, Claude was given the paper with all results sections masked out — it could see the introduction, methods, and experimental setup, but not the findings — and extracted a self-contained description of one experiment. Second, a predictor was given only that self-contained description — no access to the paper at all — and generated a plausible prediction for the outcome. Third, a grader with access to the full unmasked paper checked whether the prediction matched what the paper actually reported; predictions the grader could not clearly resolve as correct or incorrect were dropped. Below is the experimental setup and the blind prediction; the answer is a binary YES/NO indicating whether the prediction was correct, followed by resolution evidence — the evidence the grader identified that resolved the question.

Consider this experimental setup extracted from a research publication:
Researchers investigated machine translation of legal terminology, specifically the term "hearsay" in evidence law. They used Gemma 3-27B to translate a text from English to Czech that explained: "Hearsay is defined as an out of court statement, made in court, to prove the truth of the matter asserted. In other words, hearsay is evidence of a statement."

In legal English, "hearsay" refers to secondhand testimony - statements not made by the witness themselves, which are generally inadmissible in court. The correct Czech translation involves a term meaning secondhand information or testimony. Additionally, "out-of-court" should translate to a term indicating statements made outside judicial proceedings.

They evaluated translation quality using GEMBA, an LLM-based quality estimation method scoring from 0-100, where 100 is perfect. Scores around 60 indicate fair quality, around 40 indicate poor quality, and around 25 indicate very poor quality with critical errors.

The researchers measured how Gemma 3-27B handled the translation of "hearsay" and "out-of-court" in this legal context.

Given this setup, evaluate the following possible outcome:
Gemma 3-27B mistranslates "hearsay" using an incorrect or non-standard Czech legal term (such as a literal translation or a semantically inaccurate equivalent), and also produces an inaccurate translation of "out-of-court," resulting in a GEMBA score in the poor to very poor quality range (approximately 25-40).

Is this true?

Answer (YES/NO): YES